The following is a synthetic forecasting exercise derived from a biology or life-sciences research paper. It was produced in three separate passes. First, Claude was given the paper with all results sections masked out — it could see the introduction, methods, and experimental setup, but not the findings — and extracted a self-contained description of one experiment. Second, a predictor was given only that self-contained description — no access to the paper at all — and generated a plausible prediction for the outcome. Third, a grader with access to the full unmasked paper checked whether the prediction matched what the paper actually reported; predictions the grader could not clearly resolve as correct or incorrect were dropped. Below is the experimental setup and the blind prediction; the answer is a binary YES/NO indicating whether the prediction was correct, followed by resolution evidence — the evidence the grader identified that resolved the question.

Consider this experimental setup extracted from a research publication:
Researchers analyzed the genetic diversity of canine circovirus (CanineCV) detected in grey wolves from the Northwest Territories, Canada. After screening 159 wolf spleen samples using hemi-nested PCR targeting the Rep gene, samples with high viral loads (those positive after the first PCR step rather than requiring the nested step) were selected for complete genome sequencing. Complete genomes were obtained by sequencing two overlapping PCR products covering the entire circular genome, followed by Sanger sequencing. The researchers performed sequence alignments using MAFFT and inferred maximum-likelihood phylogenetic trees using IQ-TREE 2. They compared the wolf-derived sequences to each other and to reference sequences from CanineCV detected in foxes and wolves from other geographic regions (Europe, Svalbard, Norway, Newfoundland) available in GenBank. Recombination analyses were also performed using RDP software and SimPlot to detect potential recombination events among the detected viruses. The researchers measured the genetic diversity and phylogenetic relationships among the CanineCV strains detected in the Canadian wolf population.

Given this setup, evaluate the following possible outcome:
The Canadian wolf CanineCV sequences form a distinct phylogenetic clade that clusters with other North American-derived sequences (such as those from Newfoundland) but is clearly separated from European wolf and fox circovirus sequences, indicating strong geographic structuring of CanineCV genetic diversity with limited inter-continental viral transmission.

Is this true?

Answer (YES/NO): NO